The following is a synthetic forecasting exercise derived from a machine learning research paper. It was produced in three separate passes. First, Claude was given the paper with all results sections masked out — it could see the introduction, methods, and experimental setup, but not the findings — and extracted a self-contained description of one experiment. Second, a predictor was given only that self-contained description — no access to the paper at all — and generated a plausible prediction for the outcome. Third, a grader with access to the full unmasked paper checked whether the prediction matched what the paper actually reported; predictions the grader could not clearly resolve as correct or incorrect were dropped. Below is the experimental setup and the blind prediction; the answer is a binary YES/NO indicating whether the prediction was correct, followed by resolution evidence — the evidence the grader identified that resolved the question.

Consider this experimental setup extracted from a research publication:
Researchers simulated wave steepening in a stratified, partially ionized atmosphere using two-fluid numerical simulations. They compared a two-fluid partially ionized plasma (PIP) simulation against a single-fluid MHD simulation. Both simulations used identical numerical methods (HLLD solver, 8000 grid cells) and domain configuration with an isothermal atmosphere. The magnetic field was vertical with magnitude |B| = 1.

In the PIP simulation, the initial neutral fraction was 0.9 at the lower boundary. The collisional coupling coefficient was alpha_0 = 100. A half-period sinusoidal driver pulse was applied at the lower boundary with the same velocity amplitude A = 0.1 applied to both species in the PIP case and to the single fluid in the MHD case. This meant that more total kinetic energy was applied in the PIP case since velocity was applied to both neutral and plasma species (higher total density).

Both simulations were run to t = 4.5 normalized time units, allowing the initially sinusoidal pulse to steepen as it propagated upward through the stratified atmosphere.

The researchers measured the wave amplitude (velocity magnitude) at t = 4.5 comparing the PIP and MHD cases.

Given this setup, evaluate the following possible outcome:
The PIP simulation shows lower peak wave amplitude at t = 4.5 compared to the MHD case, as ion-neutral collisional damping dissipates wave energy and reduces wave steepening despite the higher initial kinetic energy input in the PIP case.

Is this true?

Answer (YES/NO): NO